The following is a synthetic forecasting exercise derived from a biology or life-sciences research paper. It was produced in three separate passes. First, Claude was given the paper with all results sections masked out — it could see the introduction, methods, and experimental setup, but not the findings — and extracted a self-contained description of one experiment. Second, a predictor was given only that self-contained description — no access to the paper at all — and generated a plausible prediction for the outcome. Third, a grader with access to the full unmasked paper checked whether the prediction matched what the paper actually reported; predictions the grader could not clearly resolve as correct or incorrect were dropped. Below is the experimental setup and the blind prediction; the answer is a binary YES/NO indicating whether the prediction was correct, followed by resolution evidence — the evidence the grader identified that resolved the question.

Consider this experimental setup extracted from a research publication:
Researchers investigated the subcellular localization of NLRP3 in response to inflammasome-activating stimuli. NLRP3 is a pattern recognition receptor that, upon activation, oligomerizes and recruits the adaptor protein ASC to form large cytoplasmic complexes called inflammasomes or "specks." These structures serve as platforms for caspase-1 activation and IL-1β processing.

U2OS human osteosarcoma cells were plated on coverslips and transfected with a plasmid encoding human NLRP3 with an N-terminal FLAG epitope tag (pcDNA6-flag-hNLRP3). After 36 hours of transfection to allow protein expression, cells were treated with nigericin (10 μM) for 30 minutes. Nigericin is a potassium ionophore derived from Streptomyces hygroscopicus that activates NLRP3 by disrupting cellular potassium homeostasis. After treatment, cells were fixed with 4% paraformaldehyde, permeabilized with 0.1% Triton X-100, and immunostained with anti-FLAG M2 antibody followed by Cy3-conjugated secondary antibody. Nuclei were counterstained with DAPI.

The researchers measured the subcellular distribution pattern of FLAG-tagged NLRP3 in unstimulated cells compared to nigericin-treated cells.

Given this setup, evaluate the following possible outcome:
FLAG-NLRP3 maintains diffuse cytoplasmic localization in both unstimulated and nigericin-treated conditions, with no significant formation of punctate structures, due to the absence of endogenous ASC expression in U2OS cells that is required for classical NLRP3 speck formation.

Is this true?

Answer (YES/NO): NO